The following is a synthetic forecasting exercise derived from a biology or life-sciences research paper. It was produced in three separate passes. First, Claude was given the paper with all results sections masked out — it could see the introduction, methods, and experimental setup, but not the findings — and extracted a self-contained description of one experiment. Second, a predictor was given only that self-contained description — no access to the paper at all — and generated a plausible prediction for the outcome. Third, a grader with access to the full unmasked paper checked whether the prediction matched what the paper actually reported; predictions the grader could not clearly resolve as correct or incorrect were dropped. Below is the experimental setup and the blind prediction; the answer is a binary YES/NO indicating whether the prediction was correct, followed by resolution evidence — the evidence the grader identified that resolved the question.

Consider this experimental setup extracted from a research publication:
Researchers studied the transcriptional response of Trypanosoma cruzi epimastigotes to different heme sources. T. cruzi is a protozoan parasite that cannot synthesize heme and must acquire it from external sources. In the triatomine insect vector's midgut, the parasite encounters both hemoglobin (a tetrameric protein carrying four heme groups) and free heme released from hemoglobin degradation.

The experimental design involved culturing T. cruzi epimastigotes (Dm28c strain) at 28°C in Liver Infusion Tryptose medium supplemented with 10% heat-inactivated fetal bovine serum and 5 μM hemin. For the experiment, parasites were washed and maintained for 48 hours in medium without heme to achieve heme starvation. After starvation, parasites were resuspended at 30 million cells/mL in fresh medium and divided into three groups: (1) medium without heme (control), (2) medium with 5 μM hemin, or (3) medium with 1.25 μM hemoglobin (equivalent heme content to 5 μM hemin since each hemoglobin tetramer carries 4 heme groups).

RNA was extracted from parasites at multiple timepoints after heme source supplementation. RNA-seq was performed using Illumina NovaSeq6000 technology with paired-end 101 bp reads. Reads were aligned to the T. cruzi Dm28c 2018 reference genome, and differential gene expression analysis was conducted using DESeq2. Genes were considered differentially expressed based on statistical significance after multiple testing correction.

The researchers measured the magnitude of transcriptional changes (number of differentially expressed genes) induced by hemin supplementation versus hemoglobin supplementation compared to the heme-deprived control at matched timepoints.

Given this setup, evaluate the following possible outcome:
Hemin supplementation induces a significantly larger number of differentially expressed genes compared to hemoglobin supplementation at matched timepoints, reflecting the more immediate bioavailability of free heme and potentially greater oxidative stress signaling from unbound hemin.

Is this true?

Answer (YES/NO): YES